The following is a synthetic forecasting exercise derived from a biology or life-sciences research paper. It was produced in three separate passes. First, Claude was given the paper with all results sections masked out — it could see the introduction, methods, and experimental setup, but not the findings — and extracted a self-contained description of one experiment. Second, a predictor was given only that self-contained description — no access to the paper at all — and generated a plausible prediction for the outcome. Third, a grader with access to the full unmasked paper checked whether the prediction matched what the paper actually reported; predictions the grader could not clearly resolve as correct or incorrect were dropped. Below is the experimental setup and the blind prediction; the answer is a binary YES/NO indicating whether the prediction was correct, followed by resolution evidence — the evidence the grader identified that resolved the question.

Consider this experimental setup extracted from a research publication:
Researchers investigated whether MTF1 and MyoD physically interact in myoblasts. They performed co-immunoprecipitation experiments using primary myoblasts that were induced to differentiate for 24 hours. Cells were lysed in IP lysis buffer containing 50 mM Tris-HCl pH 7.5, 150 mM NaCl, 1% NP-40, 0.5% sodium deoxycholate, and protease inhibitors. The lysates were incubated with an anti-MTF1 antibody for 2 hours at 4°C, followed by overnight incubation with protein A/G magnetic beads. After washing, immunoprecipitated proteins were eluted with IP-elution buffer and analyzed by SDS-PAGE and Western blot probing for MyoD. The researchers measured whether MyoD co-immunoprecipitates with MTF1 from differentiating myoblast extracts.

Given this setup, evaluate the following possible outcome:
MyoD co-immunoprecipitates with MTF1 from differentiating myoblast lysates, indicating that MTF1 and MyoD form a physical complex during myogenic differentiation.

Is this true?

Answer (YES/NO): YES